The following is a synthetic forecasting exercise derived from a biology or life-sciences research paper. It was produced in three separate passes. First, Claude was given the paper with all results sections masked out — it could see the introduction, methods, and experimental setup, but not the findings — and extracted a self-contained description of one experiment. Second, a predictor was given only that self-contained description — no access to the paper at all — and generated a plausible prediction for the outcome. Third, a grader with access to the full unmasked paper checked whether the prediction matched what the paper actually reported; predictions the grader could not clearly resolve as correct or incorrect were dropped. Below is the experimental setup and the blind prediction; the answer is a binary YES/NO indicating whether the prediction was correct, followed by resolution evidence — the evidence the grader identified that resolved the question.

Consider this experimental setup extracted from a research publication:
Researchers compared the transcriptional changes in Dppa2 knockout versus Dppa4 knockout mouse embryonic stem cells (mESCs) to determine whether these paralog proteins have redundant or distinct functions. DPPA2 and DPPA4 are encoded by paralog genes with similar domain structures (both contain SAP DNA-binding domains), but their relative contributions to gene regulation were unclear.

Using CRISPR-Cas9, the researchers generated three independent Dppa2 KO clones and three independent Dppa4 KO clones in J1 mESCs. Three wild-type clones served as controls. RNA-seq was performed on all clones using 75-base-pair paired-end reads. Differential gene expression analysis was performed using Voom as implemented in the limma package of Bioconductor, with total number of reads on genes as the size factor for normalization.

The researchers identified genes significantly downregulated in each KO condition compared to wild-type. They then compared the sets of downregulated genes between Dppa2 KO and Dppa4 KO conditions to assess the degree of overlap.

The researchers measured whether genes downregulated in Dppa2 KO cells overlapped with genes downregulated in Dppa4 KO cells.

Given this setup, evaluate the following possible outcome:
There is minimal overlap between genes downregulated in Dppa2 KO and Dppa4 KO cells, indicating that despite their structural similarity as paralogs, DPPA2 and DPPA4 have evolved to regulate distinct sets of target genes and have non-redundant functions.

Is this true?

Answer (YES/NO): NO